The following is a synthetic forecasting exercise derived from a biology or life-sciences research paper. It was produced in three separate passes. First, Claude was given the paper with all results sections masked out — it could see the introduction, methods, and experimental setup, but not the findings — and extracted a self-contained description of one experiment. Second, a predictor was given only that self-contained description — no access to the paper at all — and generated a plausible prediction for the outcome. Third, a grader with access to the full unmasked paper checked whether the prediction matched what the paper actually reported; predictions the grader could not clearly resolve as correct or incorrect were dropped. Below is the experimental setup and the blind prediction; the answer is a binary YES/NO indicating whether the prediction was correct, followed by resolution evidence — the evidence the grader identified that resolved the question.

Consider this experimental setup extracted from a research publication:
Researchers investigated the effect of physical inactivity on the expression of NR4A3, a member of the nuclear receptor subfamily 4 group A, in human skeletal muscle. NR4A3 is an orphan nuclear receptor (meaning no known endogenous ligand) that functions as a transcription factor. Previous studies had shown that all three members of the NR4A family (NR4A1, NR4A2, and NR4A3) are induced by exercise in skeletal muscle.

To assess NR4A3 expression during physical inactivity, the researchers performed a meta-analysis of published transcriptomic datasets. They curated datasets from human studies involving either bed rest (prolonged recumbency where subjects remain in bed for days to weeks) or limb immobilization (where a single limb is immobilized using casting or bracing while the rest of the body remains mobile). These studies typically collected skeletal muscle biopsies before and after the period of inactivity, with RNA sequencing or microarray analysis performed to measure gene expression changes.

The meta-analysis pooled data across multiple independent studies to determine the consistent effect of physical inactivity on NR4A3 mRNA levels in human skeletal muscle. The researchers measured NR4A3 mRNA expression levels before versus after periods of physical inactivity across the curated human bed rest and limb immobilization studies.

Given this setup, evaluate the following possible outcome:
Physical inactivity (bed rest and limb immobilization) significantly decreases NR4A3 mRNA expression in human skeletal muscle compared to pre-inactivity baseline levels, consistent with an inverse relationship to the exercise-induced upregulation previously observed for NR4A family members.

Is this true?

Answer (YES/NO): YES